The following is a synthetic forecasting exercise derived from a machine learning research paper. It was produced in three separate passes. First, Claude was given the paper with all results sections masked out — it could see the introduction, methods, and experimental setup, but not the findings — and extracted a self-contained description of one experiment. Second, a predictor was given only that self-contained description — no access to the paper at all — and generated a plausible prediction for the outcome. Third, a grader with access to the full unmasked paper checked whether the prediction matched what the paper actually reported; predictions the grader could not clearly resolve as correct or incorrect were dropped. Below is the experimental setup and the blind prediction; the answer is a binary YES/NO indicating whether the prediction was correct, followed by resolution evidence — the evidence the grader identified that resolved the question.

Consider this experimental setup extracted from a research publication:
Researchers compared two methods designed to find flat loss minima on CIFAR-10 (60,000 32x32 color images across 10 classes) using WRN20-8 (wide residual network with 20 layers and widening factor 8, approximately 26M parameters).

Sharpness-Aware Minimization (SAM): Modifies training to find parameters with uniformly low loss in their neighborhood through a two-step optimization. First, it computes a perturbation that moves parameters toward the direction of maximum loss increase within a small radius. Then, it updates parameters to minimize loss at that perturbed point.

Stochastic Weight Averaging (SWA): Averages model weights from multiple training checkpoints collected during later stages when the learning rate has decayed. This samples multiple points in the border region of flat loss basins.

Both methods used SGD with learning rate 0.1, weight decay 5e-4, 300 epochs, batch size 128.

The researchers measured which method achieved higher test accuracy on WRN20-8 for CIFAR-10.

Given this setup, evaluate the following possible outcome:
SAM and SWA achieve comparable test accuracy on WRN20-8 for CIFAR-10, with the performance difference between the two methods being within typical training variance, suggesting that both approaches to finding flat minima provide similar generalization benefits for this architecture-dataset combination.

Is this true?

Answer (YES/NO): NO